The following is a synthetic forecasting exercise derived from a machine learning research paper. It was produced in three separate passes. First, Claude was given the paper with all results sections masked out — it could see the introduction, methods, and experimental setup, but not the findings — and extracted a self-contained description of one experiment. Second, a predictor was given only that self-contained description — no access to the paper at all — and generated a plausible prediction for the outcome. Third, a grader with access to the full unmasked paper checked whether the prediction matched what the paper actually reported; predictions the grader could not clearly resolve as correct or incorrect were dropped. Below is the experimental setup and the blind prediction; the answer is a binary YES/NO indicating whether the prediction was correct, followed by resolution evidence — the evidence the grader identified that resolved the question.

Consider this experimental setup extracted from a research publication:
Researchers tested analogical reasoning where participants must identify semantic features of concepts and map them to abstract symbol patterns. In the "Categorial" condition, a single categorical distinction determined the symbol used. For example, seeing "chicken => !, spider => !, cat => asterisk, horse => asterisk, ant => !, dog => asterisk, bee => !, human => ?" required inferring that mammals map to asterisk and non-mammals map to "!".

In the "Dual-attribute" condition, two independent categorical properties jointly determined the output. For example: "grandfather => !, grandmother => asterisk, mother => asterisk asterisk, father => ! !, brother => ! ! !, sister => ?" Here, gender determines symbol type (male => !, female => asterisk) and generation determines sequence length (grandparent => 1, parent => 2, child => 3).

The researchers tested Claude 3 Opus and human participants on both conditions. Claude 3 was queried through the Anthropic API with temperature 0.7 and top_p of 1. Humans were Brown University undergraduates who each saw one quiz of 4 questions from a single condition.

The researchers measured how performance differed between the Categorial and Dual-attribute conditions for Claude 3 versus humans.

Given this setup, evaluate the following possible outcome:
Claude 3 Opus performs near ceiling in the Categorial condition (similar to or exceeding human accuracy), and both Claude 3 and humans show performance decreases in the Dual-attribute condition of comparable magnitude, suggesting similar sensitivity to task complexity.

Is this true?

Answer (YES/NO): NO